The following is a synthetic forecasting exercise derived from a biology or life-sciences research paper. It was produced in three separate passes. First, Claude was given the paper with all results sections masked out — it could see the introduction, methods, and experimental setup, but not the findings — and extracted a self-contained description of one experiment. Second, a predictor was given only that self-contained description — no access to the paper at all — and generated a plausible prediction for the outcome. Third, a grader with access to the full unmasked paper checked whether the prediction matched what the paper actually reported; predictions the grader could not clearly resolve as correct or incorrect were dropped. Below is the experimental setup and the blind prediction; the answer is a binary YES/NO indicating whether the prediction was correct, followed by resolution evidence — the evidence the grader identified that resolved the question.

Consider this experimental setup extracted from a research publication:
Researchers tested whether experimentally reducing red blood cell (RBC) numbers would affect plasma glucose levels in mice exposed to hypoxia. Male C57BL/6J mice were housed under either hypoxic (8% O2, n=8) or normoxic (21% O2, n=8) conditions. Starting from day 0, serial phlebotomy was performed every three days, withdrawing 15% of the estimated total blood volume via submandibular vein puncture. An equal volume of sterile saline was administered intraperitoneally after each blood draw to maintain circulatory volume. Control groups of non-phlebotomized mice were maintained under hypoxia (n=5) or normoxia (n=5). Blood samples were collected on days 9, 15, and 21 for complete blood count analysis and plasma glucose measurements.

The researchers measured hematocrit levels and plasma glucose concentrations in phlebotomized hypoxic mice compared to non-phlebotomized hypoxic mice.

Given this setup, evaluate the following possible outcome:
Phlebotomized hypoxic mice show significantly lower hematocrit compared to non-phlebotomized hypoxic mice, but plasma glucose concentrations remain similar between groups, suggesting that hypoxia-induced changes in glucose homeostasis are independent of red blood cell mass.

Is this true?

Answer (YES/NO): NO